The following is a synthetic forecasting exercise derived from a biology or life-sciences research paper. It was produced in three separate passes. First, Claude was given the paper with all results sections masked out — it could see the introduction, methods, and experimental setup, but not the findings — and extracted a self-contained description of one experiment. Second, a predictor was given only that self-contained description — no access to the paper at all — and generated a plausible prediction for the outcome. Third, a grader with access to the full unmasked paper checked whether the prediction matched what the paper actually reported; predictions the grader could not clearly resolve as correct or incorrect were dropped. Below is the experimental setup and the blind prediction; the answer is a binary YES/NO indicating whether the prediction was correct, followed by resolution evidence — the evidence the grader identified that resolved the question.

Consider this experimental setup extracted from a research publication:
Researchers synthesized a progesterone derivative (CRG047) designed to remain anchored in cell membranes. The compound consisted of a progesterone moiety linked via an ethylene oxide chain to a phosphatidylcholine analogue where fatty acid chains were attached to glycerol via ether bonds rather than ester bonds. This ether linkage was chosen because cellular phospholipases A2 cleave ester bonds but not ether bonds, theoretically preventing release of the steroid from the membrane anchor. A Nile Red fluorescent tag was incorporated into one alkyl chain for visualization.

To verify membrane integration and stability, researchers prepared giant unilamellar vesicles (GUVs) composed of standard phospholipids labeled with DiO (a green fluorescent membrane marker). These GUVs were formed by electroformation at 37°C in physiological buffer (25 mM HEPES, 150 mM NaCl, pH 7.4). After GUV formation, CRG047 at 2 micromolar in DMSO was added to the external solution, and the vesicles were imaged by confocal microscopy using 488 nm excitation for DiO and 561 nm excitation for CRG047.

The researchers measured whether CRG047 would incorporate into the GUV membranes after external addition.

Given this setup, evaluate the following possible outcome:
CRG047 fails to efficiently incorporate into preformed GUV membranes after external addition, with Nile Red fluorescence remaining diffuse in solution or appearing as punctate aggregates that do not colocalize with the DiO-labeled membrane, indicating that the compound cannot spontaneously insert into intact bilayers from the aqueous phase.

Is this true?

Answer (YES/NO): NO